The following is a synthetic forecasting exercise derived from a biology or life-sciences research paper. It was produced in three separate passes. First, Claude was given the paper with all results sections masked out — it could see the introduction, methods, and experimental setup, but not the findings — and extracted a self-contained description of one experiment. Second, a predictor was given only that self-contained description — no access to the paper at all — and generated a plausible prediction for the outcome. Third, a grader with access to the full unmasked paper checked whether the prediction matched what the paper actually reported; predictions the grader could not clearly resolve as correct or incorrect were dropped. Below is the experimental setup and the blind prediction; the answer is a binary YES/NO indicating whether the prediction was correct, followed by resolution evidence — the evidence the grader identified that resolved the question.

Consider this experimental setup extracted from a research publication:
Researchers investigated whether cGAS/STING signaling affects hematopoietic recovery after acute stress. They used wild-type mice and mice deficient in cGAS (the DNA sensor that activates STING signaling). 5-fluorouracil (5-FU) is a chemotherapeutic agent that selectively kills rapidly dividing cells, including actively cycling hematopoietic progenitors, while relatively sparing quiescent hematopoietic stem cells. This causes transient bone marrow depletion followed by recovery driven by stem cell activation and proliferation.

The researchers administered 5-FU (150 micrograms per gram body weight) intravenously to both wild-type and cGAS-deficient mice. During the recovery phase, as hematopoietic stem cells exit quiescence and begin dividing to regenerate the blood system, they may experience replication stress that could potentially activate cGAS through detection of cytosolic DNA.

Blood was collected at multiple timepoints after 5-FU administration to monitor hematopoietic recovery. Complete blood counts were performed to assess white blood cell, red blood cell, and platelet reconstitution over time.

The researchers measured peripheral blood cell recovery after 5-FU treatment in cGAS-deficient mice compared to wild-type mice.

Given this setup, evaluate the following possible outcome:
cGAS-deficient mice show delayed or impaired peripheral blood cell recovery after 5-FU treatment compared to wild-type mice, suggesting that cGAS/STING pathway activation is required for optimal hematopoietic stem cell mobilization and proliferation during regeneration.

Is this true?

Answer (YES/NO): NO